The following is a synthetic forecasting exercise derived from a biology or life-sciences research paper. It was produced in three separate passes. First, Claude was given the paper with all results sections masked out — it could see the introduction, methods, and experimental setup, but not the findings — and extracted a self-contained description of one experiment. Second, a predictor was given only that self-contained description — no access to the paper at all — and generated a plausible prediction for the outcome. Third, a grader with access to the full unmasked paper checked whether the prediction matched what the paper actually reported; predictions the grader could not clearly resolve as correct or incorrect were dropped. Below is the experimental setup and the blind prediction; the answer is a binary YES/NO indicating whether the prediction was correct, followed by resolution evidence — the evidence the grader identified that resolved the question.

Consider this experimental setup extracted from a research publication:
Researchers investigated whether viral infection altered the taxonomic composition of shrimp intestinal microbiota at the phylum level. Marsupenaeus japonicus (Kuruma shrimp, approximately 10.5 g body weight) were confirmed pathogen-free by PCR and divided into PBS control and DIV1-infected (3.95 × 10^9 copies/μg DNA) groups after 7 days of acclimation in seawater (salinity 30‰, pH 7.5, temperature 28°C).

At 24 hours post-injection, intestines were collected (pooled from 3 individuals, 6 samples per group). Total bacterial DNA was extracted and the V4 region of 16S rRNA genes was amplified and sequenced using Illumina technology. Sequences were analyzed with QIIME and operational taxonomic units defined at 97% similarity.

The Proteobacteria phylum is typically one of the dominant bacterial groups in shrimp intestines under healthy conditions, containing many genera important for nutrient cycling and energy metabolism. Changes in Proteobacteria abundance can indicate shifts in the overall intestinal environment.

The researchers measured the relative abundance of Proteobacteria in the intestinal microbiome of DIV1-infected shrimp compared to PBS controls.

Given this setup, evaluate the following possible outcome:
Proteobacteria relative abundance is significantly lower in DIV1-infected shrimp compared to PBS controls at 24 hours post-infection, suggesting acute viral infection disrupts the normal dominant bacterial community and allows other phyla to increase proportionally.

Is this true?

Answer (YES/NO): NO